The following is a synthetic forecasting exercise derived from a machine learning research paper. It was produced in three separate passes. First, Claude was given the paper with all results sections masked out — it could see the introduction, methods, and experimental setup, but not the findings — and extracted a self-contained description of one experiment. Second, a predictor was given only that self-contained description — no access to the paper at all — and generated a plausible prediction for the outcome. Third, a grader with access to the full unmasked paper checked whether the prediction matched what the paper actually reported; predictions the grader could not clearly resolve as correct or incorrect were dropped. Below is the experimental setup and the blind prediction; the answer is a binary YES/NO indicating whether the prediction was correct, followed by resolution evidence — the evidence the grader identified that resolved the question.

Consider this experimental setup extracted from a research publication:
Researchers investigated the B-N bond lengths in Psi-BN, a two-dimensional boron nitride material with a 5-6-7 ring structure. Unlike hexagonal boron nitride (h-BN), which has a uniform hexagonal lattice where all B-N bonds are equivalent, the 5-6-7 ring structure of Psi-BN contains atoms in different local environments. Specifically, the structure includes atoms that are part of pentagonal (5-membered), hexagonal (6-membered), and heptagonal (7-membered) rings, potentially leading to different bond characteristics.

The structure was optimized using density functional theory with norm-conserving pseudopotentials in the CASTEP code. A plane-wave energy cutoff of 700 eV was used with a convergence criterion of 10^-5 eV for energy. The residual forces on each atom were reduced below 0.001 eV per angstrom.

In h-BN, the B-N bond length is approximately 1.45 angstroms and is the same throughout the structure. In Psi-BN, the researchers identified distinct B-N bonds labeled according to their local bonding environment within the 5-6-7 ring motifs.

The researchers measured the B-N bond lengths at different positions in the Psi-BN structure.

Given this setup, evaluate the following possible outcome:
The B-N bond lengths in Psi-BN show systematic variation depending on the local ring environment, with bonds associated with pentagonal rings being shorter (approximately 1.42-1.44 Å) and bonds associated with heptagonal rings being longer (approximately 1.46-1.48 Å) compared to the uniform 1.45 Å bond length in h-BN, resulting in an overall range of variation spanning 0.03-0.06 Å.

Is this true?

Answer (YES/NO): NO